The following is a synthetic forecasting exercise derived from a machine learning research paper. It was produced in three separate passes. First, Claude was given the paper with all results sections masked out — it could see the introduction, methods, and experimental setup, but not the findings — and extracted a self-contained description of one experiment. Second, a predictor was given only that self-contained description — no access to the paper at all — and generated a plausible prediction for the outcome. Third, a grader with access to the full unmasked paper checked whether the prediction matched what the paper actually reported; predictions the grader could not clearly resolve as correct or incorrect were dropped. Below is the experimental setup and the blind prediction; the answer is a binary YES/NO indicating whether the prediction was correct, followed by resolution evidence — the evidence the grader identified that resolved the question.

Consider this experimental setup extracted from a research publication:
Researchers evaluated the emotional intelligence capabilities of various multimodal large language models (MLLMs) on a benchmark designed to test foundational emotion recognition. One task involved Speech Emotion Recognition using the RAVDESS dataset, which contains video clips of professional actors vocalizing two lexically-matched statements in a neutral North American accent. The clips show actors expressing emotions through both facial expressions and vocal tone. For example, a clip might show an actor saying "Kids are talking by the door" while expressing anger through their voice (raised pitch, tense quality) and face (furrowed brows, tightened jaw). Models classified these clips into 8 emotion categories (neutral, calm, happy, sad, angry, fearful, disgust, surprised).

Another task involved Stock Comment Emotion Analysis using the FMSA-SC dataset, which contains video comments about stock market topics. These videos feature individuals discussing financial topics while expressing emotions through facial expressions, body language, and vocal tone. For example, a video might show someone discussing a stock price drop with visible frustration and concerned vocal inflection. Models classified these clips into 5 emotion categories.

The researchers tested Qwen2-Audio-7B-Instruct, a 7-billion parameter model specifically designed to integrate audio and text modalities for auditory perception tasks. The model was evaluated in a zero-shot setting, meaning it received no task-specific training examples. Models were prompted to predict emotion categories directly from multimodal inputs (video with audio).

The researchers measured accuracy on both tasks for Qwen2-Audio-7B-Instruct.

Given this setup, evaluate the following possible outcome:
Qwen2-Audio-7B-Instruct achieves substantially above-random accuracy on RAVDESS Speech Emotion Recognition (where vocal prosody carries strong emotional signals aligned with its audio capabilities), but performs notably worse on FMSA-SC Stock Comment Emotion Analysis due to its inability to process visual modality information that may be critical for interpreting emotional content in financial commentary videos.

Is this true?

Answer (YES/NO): YES